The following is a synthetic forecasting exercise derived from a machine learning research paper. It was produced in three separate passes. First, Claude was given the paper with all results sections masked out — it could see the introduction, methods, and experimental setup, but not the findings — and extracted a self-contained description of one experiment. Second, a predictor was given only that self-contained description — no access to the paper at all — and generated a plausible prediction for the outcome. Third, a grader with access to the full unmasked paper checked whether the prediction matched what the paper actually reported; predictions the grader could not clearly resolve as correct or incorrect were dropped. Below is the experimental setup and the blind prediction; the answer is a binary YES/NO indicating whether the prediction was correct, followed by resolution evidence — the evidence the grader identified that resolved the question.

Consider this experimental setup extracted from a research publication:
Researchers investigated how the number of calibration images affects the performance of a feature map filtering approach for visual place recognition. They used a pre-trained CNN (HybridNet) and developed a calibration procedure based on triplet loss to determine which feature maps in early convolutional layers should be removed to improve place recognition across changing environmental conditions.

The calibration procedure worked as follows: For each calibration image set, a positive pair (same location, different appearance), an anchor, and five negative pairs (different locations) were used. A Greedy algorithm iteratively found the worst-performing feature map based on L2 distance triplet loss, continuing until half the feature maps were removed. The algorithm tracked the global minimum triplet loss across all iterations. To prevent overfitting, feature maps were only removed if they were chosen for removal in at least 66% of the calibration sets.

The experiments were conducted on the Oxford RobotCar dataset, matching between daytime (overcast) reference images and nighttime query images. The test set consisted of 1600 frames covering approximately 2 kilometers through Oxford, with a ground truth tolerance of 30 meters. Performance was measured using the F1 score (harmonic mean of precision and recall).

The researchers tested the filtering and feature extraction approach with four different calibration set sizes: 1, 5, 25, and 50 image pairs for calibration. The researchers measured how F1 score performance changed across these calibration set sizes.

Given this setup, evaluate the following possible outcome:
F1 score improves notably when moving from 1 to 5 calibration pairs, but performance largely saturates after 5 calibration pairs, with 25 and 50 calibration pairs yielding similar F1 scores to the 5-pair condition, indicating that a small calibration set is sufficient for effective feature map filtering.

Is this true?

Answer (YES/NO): NO